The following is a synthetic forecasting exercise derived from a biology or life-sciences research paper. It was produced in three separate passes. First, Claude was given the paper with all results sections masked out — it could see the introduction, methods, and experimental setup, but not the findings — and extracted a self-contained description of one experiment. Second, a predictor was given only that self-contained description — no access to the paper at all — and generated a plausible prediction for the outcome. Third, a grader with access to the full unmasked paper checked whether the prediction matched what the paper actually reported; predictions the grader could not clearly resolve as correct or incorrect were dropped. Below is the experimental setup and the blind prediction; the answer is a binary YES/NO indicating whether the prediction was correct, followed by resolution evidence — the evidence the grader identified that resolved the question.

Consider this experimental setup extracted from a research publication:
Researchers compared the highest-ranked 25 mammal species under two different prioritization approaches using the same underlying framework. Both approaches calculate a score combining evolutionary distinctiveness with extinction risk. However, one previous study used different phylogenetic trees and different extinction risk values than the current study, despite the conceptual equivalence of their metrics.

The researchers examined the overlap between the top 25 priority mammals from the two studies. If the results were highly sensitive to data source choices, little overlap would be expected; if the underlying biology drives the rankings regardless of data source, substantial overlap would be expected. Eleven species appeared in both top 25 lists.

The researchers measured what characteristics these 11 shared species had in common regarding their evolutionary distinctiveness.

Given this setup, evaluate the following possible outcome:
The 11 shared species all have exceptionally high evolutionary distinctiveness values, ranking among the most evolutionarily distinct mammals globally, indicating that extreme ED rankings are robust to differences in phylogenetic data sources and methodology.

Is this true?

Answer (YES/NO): YES